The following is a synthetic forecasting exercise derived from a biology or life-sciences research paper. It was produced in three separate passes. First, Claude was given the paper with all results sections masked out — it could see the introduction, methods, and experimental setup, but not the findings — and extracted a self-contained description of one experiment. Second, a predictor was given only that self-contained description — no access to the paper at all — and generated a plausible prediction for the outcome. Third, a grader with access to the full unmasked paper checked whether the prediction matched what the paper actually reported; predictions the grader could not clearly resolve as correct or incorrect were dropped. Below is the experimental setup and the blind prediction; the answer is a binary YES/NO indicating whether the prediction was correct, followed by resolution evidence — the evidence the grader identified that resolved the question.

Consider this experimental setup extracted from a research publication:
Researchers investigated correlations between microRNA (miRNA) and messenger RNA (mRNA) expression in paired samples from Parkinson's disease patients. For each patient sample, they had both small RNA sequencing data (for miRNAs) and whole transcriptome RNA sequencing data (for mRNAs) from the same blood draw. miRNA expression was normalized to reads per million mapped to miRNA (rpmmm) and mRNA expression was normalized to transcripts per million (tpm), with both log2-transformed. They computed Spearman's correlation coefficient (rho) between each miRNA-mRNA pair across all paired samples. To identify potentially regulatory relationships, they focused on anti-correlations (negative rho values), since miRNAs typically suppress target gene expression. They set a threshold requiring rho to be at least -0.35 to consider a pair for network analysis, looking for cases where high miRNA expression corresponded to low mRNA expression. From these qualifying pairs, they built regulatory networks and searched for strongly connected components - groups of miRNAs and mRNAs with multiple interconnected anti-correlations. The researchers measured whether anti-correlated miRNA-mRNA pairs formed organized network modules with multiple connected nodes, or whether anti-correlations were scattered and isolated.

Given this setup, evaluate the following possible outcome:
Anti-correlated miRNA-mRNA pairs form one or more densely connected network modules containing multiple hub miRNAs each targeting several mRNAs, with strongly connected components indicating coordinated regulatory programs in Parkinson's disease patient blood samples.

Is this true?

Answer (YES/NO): YES